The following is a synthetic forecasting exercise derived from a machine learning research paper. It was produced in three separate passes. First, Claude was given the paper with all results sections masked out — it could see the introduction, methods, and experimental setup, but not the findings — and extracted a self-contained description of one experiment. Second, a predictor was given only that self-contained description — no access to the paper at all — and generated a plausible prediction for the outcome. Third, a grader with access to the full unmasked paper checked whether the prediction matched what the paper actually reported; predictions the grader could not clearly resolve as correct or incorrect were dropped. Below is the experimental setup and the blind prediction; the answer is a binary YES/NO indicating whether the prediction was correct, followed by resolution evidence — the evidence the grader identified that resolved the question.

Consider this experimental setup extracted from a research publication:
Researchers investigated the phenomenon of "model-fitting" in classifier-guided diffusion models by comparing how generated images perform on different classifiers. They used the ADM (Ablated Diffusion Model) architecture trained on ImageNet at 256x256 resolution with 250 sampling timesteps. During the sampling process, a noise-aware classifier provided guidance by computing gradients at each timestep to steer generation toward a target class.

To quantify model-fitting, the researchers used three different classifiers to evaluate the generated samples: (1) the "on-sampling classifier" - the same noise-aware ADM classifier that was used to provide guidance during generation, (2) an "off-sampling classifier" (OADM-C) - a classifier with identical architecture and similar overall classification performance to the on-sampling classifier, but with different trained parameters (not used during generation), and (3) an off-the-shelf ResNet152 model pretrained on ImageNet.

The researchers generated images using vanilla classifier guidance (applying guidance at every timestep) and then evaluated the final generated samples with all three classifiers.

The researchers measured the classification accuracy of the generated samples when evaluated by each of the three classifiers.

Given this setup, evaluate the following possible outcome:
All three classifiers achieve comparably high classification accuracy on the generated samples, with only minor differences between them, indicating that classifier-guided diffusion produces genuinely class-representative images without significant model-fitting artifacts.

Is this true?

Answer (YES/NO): NO